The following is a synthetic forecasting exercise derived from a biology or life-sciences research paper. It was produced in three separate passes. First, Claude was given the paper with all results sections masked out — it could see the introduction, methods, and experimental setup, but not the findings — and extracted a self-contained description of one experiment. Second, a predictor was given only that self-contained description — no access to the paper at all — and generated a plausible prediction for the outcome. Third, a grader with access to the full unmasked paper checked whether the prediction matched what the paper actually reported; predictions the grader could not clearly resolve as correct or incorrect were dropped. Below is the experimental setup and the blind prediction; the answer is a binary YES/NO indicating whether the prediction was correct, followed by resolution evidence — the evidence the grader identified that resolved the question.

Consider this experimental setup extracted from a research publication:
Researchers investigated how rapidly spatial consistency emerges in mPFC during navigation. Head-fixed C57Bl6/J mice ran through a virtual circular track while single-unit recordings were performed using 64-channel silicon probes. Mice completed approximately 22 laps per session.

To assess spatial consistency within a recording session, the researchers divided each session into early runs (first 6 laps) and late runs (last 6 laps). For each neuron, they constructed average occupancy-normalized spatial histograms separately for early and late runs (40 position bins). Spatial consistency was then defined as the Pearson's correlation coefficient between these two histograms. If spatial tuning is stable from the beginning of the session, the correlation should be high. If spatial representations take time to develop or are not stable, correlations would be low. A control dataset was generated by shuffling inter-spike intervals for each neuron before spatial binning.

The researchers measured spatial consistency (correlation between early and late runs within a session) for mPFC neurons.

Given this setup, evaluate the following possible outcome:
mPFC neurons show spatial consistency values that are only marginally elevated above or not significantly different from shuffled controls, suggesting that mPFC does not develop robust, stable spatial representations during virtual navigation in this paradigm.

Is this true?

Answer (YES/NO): NO